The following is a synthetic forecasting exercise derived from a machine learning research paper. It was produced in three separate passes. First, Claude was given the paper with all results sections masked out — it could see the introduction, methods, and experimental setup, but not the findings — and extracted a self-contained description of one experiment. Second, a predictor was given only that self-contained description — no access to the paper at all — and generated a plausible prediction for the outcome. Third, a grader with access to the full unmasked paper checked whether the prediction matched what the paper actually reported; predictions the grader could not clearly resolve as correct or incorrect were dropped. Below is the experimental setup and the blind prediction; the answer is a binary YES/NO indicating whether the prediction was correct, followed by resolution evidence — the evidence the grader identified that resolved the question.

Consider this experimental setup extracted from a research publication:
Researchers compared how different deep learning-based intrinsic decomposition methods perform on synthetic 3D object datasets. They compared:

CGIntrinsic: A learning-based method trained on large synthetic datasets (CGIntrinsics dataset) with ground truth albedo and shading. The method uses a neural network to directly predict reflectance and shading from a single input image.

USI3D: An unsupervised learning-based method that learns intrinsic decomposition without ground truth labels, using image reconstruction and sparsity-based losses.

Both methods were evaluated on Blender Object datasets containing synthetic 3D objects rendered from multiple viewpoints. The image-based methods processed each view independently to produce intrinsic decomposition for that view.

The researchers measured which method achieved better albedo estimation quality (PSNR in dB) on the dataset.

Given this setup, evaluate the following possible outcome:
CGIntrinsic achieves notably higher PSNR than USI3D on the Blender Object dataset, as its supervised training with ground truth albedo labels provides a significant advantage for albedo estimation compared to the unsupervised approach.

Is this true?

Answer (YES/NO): NO